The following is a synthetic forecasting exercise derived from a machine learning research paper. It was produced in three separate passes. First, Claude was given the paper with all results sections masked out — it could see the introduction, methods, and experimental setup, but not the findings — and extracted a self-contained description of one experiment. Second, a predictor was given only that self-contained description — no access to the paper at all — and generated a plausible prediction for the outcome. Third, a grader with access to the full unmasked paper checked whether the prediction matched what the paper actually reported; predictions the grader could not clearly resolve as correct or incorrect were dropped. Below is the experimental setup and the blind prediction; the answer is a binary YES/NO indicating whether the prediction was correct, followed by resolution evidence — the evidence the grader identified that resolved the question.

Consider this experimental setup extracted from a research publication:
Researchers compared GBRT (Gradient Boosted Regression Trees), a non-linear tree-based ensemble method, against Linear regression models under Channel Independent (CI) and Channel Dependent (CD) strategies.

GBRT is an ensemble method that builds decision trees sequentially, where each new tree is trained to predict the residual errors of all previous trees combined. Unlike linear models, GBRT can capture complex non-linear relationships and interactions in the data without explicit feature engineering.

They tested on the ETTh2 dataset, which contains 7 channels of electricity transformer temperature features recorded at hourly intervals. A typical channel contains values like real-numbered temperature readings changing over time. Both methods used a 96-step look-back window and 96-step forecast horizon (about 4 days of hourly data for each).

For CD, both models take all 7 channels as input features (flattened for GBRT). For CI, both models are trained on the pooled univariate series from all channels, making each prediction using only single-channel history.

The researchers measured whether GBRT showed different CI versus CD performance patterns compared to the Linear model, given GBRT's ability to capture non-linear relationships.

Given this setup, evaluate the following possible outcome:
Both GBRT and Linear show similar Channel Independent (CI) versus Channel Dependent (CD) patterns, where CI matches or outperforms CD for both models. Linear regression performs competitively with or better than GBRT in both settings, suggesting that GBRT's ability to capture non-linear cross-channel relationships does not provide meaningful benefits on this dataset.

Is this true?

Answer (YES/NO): YES